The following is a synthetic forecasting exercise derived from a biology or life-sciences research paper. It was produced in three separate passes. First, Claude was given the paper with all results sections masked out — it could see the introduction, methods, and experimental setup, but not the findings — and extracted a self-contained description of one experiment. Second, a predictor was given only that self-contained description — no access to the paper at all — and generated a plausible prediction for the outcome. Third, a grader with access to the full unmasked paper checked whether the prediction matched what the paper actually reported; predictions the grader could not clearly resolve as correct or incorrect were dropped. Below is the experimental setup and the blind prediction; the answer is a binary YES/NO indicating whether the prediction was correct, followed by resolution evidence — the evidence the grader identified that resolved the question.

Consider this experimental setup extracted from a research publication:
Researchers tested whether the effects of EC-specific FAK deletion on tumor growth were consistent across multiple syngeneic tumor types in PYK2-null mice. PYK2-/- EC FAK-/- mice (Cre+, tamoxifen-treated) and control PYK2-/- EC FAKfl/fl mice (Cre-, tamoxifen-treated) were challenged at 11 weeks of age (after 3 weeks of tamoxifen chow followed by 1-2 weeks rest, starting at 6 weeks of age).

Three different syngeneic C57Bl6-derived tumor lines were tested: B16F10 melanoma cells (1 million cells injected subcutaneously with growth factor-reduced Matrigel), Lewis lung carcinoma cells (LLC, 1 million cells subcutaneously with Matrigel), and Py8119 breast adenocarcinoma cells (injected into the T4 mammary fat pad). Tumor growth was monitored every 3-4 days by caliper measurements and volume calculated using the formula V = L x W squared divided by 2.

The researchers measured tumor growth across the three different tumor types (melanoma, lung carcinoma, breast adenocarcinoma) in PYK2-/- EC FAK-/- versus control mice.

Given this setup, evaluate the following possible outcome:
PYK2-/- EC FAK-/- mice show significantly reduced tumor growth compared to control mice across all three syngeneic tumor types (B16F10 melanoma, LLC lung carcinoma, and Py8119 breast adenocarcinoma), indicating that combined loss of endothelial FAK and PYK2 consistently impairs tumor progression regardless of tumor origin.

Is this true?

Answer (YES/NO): YES